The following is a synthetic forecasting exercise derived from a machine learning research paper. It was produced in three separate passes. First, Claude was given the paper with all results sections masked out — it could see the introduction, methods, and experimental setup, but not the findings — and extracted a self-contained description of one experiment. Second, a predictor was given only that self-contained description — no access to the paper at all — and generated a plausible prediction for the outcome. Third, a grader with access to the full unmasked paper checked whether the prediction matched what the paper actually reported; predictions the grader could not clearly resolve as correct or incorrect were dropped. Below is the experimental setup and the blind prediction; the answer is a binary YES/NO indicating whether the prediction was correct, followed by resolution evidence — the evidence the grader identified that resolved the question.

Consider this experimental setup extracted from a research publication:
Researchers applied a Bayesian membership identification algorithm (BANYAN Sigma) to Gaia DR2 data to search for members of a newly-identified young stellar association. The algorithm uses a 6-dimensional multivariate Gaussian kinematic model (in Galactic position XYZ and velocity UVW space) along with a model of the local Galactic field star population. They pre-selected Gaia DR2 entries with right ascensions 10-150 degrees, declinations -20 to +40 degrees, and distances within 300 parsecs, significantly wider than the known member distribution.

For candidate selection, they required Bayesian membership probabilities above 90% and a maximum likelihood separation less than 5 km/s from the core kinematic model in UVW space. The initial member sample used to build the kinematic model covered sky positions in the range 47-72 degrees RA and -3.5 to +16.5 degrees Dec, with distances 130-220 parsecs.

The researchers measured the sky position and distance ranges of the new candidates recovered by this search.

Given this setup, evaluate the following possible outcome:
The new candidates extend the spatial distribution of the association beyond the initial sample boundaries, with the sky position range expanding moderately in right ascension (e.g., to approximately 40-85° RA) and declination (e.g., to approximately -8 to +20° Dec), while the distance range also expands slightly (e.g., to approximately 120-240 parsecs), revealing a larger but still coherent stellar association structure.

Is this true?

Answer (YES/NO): NO